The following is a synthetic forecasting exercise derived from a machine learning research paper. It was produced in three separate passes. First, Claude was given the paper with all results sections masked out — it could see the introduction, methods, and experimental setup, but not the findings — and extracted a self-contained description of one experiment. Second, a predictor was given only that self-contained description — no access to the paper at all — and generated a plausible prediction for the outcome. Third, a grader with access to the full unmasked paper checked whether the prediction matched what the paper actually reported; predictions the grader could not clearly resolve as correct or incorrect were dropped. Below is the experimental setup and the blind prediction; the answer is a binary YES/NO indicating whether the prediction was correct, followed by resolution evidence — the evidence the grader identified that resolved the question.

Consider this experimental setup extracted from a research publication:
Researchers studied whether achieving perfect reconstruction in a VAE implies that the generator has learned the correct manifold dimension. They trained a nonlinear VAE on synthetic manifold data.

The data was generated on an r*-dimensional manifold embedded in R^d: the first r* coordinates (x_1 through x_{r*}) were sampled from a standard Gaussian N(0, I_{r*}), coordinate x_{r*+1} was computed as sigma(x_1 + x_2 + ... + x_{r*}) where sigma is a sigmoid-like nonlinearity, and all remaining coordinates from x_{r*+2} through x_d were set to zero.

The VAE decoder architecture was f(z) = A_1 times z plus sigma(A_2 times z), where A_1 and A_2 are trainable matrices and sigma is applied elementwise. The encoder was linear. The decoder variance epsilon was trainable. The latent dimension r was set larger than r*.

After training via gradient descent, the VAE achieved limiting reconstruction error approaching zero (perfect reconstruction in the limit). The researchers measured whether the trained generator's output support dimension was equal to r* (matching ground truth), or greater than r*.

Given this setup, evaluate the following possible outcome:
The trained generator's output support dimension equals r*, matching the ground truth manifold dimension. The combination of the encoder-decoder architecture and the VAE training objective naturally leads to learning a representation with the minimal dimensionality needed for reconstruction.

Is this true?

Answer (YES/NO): NO